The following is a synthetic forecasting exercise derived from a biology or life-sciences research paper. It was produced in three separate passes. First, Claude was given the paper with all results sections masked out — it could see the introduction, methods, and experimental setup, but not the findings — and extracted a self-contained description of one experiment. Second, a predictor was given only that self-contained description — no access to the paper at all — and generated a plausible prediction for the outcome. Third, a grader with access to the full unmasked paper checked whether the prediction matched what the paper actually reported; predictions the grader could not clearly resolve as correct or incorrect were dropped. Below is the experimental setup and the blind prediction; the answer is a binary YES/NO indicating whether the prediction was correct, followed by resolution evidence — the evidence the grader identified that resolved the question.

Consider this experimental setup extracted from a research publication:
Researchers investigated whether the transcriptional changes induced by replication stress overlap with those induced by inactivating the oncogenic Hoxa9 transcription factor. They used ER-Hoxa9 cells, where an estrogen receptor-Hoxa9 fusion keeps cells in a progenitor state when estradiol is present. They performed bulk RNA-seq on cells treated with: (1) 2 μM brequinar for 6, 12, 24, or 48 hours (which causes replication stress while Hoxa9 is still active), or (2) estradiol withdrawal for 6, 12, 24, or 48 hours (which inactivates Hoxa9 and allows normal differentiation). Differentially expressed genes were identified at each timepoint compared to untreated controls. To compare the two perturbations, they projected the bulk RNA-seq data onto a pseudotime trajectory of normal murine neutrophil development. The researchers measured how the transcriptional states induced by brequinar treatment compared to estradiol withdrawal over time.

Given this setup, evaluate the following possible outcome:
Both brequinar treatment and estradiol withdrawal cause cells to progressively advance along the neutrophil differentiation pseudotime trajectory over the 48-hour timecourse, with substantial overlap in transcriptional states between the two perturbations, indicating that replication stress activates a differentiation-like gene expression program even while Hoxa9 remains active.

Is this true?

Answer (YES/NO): NO